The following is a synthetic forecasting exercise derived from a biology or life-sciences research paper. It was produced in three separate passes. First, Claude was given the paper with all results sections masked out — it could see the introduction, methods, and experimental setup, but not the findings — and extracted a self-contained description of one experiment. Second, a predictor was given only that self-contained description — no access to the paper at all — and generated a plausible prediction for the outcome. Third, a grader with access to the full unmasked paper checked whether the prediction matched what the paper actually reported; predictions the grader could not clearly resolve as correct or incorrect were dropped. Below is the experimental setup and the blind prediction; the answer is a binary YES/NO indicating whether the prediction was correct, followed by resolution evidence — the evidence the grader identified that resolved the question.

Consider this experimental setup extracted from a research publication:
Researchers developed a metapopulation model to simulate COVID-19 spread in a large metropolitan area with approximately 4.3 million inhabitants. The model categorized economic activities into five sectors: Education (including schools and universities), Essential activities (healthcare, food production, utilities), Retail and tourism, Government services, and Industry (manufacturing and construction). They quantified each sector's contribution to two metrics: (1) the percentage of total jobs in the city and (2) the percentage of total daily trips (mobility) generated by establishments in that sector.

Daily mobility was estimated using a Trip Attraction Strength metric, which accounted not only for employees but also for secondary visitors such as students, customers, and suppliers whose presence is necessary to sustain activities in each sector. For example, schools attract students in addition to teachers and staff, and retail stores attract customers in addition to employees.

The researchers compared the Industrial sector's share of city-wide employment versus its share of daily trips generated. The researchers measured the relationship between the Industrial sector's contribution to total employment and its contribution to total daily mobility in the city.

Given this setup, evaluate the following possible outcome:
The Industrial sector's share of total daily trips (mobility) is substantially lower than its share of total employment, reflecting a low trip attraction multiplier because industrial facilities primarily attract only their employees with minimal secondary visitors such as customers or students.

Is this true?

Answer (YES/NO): YES